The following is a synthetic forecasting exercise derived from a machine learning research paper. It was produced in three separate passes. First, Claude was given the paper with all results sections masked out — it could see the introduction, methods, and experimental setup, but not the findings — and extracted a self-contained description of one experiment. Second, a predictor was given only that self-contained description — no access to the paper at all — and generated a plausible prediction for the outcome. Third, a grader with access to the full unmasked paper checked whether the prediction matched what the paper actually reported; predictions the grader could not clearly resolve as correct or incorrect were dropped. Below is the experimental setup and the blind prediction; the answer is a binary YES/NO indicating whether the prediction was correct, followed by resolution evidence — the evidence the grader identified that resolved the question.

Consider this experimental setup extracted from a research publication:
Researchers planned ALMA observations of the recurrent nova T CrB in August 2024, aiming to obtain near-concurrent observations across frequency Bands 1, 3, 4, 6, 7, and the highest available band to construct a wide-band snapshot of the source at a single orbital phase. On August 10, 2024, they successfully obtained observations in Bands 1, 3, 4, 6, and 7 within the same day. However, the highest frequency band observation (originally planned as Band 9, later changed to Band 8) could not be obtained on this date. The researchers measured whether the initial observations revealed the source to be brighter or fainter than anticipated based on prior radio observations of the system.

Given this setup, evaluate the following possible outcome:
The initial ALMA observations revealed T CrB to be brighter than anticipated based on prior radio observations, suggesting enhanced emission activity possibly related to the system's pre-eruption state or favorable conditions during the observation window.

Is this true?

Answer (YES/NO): NO